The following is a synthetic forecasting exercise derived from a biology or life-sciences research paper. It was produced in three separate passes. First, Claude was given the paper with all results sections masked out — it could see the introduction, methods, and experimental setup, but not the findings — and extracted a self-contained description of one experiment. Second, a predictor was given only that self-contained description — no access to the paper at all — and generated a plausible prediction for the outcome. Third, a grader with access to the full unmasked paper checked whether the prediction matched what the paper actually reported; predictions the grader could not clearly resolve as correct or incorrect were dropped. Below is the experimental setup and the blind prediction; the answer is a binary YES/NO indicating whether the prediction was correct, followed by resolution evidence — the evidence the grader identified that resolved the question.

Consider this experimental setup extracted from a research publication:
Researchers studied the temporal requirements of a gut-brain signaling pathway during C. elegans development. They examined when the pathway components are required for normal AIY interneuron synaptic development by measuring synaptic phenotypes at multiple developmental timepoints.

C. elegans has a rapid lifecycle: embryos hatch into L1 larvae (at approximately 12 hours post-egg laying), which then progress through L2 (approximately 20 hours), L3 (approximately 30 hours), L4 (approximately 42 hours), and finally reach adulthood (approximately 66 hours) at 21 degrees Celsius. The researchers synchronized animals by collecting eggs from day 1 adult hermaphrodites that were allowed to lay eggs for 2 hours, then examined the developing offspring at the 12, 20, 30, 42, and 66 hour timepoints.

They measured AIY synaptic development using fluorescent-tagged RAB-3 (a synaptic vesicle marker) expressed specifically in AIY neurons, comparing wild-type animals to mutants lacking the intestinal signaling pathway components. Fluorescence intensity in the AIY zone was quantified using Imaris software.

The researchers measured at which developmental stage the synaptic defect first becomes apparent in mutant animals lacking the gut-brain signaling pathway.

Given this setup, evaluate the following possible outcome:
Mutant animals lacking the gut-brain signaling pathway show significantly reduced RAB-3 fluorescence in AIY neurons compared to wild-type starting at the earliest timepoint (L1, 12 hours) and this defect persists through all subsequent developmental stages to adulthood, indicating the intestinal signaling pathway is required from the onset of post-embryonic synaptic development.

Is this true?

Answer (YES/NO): NO